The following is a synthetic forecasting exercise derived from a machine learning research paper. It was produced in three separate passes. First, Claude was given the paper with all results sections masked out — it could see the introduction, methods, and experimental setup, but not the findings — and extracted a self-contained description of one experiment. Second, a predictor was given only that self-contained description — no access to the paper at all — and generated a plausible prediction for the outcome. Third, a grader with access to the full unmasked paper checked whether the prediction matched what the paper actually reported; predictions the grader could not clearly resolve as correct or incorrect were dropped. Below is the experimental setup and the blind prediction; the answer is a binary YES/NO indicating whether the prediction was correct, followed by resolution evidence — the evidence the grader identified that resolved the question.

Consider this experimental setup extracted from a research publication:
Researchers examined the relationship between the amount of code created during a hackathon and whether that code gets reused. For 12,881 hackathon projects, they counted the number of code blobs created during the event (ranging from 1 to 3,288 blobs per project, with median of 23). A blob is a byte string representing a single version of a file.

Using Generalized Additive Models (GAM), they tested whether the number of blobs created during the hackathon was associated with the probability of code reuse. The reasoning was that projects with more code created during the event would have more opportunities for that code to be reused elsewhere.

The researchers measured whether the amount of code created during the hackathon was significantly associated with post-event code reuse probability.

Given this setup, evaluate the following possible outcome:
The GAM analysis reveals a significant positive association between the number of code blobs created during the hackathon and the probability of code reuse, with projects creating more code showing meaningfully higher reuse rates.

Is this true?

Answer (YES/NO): YES